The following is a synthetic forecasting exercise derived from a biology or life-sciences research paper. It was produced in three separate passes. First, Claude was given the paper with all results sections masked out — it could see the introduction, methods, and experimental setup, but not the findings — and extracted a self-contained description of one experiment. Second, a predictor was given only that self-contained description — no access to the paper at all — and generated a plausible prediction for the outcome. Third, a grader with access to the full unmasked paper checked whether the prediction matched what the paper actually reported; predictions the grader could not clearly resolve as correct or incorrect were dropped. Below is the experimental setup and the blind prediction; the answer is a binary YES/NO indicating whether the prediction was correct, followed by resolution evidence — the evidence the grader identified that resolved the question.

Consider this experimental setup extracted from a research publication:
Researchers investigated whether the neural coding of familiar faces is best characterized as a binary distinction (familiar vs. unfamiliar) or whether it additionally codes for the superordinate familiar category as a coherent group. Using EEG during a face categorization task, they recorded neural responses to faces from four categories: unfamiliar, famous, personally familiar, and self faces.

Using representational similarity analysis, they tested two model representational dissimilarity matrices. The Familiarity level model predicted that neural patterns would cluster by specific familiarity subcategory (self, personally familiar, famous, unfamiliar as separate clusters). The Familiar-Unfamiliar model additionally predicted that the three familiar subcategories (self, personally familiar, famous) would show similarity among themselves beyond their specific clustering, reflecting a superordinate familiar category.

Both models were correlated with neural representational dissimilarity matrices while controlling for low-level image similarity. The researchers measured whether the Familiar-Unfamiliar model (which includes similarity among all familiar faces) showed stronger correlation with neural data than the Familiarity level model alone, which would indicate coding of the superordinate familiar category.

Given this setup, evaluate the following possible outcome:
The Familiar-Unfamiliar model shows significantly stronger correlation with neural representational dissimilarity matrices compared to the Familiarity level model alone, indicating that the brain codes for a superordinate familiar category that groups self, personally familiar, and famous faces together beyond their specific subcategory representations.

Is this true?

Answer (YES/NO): NO